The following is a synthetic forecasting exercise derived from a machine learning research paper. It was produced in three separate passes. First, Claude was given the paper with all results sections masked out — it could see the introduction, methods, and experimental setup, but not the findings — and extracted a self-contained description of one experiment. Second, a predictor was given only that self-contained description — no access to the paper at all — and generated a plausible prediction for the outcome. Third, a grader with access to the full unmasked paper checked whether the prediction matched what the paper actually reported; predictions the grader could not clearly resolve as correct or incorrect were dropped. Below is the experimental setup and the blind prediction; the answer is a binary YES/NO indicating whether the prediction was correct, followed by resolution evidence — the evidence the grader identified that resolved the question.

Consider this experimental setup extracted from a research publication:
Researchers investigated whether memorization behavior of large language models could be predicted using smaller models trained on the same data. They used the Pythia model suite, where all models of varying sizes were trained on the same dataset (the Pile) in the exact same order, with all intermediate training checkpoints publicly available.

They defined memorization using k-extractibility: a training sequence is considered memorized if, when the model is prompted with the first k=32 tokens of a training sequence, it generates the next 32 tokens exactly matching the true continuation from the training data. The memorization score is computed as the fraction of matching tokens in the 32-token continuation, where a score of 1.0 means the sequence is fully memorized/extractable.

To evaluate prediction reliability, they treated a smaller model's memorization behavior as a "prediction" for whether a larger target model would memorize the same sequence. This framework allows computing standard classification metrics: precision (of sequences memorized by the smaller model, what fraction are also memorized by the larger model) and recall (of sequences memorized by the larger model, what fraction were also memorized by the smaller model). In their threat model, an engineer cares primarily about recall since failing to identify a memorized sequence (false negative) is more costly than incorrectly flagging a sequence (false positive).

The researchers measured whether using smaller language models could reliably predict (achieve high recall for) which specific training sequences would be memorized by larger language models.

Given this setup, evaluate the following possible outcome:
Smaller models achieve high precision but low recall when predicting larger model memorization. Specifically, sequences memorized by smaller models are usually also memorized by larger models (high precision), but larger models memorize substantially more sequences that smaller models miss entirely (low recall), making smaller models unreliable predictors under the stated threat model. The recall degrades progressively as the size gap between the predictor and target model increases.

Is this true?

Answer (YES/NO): YES